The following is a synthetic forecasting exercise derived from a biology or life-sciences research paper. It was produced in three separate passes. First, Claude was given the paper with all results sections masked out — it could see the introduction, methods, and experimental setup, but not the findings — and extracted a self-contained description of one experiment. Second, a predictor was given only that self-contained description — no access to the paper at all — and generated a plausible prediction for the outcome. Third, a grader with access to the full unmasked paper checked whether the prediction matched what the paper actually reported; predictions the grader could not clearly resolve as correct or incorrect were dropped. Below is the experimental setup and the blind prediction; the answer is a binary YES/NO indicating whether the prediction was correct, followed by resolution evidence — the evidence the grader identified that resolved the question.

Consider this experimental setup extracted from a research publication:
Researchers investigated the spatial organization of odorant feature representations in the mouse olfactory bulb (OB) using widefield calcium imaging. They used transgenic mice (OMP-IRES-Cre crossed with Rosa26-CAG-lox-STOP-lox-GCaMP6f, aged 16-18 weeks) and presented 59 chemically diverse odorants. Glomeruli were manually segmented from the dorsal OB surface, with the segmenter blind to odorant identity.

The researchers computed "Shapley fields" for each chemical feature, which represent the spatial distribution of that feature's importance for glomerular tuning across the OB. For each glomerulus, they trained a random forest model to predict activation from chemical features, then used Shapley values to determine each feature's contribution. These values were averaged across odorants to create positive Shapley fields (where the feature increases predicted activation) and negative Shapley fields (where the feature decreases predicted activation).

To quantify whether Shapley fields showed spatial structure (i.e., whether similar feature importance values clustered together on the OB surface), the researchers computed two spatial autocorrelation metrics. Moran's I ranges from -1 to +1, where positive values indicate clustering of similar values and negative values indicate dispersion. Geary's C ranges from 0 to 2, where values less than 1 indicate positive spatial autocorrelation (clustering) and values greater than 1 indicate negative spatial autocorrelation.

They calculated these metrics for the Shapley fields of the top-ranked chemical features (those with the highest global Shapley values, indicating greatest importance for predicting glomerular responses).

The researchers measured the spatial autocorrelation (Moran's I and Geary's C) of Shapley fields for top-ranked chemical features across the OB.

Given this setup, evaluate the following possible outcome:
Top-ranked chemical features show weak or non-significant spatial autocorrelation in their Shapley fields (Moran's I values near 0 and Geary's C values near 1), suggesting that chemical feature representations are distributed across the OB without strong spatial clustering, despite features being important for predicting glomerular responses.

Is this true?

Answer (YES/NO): NO